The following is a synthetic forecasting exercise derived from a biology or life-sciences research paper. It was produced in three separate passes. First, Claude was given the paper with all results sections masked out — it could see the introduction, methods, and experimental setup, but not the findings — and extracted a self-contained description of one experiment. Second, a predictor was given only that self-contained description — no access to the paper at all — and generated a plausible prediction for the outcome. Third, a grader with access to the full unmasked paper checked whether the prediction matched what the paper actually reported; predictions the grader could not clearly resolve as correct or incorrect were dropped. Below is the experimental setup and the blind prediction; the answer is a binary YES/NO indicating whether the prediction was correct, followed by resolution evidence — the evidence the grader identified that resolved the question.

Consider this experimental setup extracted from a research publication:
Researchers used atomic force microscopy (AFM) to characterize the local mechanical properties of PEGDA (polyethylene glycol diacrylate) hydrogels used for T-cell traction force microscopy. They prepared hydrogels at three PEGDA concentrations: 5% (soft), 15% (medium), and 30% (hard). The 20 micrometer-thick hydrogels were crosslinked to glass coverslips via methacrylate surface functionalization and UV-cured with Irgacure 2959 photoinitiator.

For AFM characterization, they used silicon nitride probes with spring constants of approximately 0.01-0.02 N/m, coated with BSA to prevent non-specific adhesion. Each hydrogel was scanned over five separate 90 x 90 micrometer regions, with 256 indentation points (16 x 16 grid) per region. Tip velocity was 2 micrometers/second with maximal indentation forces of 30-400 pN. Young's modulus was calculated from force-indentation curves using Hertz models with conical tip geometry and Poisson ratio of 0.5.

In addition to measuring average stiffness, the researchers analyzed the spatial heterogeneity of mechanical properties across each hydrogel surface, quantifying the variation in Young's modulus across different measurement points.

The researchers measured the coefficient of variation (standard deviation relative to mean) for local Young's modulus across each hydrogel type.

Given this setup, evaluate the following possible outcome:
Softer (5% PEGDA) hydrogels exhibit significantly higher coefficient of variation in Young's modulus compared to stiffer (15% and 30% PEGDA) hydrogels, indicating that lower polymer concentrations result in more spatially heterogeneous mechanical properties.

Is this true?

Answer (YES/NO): NO